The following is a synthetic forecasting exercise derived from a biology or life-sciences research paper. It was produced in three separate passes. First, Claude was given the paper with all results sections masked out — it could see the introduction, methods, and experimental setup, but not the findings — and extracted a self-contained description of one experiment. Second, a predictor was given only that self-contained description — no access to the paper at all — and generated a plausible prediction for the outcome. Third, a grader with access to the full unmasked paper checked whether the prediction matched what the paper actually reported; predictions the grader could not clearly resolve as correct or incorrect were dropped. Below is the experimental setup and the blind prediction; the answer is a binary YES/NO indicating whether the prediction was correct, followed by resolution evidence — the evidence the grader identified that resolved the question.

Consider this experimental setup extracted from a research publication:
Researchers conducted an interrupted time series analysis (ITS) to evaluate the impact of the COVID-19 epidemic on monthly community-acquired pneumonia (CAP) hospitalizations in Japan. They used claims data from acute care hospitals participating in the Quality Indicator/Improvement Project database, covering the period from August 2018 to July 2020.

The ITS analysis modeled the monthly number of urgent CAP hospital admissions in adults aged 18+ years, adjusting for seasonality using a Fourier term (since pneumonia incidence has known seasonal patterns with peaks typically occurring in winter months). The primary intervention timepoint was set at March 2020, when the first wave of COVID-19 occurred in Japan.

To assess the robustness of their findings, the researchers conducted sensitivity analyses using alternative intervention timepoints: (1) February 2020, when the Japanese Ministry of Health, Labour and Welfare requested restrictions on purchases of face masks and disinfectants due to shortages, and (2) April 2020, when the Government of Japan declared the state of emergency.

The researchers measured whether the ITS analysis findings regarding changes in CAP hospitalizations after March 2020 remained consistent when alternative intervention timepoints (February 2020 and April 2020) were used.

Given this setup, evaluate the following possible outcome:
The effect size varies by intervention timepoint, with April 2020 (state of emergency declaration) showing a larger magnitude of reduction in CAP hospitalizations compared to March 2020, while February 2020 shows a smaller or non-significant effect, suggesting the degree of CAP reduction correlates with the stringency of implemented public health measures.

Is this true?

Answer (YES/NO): NO